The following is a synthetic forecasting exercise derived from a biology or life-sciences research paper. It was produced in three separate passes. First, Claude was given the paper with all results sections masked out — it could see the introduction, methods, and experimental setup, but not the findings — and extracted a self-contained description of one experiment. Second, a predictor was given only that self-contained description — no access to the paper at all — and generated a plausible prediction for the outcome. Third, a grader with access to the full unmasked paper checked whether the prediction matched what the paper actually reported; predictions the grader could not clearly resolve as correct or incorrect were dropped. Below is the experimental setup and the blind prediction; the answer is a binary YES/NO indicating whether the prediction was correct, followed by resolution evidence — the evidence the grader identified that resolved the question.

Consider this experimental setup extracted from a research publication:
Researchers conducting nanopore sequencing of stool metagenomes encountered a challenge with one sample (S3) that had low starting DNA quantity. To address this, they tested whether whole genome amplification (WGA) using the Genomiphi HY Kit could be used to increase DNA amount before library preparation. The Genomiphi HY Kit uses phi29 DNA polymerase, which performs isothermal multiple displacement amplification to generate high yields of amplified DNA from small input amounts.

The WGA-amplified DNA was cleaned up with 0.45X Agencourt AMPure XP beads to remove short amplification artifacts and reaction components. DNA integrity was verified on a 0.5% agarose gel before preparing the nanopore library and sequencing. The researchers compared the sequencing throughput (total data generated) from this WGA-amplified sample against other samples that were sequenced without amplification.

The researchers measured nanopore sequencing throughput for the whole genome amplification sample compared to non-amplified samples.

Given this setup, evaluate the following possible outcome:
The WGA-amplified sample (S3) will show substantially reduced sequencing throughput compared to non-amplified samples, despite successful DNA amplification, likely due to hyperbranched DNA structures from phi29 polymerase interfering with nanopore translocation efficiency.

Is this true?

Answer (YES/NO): YES